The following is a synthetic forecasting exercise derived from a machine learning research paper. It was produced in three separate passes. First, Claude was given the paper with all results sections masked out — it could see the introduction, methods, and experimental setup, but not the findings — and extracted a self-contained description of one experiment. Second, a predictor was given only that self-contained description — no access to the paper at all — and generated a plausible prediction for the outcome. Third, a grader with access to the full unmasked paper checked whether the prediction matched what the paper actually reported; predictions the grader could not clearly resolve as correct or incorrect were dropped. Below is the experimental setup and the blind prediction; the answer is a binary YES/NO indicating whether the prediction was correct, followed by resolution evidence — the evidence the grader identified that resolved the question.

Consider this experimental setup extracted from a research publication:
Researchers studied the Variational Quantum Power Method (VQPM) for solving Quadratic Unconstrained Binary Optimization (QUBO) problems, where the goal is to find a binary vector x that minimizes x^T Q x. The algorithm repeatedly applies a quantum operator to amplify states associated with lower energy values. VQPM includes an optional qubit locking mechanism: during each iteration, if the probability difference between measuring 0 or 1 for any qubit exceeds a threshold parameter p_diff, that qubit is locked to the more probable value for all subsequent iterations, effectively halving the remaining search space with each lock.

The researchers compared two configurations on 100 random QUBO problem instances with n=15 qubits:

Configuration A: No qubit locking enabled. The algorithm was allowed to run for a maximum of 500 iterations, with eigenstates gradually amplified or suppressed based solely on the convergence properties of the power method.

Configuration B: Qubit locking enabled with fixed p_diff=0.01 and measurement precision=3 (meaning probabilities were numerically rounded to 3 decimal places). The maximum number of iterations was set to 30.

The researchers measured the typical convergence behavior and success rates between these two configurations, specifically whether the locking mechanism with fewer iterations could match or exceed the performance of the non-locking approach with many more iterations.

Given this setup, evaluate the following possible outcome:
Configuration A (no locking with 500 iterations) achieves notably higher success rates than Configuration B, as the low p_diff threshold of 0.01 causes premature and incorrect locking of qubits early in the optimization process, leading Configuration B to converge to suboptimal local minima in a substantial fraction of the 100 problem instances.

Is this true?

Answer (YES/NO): NO